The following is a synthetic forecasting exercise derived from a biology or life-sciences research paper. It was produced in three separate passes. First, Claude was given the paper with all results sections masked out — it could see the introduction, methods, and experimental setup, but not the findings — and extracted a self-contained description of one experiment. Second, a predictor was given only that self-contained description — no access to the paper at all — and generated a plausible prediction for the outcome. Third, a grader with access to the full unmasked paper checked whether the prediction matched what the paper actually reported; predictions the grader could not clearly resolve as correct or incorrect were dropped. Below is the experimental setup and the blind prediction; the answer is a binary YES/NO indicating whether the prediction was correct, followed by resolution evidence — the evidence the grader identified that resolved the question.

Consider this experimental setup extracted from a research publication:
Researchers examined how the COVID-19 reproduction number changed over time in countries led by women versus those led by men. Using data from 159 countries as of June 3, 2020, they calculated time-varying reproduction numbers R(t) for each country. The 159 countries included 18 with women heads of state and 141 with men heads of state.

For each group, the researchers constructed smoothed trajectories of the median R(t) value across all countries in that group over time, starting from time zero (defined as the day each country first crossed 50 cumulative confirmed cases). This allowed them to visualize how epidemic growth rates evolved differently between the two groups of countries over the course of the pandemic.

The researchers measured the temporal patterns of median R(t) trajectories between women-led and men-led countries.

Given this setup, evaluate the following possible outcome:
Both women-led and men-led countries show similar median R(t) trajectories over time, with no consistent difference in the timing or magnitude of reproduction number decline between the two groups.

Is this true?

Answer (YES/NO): NO